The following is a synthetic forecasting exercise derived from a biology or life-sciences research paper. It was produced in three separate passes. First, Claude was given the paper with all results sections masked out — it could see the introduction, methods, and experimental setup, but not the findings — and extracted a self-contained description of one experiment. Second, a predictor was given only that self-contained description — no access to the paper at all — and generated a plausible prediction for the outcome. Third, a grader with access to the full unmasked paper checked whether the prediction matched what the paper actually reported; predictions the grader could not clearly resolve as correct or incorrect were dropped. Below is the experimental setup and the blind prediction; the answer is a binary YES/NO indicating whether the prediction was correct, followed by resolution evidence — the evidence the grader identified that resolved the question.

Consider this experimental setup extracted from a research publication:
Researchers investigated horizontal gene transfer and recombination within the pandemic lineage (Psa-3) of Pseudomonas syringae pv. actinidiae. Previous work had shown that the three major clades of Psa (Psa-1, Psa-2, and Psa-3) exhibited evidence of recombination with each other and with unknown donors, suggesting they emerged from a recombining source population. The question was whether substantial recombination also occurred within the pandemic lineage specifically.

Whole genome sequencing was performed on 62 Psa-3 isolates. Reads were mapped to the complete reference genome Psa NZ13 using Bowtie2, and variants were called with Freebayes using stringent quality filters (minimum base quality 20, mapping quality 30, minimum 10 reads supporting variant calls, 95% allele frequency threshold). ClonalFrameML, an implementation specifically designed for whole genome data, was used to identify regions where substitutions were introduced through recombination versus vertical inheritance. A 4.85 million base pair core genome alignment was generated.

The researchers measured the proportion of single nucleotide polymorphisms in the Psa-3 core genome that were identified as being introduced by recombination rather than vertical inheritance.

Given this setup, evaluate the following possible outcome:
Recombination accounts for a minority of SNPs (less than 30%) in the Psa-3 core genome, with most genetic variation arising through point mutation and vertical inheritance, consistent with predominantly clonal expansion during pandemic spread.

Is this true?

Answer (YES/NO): YES